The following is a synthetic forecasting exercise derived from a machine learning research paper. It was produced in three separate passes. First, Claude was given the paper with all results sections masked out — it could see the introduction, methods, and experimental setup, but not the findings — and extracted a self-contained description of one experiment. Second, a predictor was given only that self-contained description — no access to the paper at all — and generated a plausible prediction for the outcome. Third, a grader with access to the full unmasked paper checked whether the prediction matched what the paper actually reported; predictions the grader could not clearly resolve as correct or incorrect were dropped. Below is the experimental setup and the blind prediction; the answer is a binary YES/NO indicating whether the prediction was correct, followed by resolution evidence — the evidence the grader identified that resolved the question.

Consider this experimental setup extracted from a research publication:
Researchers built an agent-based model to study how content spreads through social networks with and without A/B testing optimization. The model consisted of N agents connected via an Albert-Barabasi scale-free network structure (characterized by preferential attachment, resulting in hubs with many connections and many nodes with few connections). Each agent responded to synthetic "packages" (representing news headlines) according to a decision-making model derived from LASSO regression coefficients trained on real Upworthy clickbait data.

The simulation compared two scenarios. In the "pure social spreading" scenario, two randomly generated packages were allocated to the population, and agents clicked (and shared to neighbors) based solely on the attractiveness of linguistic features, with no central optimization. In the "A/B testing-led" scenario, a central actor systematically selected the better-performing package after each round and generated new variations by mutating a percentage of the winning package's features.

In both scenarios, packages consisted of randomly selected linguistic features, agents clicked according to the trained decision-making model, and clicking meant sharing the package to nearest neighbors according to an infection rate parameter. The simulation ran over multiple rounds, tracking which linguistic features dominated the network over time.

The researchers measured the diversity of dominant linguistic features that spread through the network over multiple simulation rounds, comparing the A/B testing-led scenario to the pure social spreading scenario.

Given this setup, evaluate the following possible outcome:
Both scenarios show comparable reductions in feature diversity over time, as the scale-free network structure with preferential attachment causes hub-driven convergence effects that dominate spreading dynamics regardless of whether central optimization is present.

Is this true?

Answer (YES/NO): NO